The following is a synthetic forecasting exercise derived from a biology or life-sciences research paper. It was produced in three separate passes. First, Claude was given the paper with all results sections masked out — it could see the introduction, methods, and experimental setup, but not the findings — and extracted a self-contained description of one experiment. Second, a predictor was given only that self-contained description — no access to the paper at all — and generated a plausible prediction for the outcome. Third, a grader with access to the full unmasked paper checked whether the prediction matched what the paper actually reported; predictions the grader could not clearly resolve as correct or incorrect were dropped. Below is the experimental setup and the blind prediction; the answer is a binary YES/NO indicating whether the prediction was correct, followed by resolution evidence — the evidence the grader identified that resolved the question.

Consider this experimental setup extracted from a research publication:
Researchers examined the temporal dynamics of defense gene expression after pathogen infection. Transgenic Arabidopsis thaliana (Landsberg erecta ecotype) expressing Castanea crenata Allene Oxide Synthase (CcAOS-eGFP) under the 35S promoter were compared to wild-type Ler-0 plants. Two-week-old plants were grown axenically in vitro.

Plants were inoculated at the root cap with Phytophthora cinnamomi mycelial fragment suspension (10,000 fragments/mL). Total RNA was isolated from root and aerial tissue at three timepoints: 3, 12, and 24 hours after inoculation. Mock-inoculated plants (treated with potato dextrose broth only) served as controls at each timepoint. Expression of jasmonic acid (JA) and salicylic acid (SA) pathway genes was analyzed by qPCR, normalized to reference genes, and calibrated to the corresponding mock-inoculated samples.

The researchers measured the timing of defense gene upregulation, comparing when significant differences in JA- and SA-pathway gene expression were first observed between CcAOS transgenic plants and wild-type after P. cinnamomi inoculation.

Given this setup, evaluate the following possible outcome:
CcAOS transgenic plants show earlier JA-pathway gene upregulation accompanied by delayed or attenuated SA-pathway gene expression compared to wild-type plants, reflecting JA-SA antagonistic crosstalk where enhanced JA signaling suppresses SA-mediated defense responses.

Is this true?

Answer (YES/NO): NO